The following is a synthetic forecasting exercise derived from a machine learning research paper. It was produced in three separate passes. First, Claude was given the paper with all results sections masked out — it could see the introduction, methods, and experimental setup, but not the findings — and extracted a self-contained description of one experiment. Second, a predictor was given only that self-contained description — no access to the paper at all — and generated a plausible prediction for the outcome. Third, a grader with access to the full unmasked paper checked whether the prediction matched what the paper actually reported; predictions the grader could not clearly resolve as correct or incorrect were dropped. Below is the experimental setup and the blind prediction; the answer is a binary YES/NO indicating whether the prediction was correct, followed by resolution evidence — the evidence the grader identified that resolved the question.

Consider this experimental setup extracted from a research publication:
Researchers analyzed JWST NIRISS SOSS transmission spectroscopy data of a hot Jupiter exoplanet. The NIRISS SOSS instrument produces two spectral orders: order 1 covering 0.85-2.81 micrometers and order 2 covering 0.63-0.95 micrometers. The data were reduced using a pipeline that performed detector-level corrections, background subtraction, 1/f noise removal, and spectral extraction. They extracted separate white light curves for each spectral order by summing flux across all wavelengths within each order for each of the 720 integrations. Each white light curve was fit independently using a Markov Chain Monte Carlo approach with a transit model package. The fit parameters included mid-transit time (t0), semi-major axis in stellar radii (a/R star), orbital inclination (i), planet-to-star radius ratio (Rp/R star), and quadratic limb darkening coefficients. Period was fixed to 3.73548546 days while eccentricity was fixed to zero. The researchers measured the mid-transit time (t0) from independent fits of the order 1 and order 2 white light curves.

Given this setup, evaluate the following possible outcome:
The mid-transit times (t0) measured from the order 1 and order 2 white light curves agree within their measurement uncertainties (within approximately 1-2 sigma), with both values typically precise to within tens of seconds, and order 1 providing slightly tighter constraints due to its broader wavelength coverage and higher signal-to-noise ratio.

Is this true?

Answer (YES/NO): NO